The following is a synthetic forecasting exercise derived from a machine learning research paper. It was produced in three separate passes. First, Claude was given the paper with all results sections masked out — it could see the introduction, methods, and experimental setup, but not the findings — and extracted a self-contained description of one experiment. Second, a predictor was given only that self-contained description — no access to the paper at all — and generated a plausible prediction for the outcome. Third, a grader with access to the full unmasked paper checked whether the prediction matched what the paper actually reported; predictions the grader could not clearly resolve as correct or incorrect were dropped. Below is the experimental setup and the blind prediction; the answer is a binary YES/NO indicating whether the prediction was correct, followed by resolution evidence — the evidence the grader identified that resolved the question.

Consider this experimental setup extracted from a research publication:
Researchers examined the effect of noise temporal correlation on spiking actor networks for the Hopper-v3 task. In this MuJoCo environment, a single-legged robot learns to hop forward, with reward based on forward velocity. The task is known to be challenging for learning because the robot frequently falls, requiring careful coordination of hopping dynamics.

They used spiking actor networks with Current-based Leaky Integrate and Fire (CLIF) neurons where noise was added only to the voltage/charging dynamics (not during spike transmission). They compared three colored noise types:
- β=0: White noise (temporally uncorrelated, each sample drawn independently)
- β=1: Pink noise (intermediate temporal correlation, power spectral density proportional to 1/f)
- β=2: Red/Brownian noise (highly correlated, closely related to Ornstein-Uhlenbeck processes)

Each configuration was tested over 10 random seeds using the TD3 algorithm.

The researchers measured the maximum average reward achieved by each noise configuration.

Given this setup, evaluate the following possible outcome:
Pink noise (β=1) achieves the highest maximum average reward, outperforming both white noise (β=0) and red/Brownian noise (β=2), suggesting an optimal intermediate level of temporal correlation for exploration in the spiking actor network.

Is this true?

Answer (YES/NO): NO